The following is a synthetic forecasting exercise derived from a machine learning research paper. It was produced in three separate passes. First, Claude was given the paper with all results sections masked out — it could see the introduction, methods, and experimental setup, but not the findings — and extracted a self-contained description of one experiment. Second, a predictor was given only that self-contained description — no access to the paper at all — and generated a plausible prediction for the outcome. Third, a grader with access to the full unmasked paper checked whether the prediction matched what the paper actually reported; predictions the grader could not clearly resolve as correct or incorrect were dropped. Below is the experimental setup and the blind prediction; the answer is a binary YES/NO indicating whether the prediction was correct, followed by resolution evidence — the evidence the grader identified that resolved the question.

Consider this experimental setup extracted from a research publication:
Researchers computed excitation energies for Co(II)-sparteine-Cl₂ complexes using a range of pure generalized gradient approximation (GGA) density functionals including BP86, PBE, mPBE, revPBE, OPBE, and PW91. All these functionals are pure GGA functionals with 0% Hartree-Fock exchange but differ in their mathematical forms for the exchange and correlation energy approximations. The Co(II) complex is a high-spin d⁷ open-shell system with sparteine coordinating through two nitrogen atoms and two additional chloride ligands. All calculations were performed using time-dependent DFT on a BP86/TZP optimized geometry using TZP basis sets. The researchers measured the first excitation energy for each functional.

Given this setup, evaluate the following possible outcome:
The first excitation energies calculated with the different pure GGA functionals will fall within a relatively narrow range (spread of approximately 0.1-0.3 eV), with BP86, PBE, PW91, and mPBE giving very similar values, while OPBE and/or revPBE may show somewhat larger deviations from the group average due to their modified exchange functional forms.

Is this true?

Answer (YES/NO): YES